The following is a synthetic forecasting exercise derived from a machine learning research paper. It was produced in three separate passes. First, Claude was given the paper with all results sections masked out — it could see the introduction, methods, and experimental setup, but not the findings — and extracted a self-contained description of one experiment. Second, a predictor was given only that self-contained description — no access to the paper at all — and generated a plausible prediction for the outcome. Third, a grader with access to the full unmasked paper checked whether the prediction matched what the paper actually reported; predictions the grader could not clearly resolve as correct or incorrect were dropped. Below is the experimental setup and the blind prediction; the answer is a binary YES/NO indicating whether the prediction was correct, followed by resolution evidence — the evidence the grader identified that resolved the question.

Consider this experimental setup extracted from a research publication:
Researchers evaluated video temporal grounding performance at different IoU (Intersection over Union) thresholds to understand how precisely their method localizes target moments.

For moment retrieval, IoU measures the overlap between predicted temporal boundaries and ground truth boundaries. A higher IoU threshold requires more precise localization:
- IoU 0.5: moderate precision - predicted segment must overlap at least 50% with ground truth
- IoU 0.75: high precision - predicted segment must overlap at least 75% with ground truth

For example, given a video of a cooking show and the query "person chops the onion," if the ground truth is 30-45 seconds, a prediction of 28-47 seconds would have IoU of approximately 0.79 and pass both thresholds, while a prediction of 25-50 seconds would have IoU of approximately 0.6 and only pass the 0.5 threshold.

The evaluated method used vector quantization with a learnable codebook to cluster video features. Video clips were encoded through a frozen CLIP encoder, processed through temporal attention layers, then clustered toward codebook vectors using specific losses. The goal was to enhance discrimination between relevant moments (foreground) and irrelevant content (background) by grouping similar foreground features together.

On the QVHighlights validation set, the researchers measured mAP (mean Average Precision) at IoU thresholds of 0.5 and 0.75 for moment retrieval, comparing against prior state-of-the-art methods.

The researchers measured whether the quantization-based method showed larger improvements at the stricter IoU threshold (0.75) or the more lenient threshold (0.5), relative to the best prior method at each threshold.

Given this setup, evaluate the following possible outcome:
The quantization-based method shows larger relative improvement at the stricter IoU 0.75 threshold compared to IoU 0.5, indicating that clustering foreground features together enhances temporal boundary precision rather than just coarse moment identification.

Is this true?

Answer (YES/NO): YES